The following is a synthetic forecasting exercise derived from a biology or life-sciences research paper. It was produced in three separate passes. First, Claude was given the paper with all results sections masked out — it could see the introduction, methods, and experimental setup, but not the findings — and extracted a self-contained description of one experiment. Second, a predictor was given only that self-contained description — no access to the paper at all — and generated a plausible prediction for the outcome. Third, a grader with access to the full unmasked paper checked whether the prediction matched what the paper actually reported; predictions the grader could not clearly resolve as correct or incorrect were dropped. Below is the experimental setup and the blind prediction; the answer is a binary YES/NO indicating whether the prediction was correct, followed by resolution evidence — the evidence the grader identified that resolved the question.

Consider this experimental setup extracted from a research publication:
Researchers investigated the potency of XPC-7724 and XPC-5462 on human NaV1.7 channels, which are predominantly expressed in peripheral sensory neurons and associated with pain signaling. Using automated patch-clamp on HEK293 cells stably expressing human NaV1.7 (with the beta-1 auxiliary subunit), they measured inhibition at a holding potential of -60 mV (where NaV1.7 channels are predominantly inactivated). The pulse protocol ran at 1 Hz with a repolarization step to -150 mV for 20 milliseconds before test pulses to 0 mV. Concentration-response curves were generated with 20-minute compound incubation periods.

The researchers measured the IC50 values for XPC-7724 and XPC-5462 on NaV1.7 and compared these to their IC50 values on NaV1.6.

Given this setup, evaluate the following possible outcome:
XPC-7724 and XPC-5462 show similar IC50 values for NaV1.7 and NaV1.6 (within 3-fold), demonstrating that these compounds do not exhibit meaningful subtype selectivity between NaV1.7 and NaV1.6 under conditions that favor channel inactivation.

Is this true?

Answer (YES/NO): NO